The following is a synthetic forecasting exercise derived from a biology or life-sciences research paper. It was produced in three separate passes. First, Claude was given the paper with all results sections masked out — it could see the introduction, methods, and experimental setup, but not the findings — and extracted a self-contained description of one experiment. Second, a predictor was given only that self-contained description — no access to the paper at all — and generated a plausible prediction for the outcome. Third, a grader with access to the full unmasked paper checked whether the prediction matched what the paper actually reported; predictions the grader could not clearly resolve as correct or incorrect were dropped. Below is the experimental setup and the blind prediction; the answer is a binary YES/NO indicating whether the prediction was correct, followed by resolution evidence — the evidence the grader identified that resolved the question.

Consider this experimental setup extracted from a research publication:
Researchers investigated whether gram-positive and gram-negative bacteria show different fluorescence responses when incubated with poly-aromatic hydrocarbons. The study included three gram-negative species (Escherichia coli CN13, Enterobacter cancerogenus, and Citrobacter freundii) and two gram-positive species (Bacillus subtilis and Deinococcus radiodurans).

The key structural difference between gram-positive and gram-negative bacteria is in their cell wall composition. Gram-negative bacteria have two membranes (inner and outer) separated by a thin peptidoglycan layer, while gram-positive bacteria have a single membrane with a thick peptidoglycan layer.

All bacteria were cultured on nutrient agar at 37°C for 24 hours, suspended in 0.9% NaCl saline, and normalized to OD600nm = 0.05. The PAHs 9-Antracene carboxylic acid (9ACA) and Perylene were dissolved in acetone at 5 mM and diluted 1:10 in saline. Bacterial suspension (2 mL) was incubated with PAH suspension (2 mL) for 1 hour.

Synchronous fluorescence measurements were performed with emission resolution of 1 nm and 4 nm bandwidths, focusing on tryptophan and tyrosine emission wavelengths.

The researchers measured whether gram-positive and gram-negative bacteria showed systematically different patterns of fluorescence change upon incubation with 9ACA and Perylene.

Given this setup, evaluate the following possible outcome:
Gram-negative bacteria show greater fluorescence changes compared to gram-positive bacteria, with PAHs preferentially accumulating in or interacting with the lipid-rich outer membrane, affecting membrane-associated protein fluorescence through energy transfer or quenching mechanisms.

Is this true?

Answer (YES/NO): NO